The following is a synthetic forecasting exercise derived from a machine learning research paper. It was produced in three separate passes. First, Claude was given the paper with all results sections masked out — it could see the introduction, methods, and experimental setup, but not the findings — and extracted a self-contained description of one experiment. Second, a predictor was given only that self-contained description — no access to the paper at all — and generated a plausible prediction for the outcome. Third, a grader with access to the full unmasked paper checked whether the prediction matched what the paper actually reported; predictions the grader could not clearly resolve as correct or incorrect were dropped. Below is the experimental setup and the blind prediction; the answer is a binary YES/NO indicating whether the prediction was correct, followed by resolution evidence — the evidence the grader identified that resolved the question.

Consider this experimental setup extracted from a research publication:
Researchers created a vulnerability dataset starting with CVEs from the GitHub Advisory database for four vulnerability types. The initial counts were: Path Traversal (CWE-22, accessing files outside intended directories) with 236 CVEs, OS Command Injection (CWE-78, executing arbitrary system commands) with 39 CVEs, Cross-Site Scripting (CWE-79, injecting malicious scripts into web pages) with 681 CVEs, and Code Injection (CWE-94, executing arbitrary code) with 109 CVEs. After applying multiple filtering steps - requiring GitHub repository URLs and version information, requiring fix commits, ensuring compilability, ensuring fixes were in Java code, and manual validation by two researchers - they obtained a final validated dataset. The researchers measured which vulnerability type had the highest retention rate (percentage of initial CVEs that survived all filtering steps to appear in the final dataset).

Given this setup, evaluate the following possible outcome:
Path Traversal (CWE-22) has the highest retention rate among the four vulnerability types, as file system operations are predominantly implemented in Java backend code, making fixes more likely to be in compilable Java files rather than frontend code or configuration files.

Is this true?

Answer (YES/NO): NO